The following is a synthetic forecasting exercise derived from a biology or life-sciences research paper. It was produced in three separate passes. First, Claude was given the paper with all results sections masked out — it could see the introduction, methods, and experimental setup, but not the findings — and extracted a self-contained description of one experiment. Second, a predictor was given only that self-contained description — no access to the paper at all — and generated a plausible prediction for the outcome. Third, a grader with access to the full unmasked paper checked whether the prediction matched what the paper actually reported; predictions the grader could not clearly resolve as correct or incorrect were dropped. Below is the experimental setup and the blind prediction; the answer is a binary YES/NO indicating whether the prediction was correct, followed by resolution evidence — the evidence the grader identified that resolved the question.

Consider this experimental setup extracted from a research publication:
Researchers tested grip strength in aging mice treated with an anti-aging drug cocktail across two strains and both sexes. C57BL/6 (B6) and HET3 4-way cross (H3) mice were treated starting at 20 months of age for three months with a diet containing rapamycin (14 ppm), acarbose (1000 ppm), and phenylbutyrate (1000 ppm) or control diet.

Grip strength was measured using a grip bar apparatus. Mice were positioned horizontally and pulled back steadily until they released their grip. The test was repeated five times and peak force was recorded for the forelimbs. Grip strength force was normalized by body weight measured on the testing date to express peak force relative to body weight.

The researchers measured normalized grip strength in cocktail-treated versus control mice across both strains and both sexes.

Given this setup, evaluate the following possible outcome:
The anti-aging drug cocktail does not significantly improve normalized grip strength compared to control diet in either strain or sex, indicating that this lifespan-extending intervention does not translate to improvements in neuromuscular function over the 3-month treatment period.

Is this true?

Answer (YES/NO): NO